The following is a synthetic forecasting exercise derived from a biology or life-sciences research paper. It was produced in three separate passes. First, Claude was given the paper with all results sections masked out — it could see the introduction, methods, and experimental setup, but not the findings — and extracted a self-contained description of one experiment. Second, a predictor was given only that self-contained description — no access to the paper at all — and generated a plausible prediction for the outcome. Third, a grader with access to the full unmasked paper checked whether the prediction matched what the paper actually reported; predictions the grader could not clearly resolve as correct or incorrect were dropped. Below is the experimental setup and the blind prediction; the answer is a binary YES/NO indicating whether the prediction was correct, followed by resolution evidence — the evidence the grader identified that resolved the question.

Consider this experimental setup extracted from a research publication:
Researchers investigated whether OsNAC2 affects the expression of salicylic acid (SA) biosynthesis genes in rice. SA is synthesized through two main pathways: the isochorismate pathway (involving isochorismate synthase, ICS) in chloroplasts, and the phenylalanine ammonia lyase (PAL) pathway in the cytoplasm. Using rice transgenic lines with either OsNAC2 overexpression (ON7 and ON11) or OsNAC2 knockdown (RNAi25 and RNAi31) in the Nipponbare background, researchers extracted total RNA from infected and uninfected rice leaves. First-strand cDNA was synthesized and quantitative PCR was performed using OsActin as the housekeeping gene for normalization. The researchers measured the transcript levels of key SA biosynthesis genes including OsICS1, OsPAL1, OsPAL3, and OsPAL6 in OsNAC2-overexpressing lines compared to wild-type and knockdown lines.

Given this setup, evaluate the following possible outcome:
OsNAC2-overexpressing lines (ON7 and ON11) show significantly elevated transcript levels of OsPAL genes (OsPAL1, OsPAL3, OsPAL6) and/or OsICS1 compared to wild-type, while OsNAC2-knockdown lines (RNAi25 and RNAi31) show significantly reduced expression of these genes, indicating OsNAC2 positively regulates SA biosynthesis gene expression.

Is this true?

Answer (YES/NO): NO